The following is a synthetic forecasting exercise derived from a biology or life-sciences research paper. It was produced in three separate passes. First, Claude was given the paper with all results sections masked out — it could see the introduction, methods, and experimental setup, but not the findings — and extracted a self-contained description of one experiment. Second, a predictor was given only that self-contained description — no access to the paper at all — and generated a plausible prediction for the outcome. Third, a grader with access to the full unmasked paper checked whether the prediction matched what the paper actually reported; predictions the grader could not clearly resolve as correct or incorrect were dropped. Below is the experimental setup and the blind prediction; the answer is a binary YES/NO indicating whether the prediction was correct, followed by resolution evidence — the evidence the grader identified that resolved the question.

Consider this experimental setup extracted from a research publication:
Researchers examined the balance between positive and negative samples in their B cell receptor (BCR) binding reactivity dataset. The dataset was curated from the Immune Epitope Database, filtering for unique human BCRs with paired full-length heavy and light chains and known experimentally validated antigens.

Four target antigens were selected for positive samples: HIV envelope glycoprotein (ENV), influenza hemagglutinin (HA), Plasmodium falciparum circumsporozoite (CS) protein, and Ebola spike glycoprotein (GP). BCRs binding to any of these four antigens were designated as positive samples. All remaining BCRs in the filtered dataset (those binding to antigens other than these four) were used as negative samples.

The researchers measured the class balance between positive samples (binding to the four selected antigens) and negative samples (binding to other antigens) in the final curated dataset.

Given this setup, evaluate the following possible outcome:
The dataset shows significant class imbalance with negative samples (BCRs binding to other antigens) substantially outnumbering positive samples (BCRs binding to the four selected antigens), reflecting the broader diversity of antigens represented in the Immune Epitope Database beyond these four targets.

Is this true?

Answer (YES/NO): NO